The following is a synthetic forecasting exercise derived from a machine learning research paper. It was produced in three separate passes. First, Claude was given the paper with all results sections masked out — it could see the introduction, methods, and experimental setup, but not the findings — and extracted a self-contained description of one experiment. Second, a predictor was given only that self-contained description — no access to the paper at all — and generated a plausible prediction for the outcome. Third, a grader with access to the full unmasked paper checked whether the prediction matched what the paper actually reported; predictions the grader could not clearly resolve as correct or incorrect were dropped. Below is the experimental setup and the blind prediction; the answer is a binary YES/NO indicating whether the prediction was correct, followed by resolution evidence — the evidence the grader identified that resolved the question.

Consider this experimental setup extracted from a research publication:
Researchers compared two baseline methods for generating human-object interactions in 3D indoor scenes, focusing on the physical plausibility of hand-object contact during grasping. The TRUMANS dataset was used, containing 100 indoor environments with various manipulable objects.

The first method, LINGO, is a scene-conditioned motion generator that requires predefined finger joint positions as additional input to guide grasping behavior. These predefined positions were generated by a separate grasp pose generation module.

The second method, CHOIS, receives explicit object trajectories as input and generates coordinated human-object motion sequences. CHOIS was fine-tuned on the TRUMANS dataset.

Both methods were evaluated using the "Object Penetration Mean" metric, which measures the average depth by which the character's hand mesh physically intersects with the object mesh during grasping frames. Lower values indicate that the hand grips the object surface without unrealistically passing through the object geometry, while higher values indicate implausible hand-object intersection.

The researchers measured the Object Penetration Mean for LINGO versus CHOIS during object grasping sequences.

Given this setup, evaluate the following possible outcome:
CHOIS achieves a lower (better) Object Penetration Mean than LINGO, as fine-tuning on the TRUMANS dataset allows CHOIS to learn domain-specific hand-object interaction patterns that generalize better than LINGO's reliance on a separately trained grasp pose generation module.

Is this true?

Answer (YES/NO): NO